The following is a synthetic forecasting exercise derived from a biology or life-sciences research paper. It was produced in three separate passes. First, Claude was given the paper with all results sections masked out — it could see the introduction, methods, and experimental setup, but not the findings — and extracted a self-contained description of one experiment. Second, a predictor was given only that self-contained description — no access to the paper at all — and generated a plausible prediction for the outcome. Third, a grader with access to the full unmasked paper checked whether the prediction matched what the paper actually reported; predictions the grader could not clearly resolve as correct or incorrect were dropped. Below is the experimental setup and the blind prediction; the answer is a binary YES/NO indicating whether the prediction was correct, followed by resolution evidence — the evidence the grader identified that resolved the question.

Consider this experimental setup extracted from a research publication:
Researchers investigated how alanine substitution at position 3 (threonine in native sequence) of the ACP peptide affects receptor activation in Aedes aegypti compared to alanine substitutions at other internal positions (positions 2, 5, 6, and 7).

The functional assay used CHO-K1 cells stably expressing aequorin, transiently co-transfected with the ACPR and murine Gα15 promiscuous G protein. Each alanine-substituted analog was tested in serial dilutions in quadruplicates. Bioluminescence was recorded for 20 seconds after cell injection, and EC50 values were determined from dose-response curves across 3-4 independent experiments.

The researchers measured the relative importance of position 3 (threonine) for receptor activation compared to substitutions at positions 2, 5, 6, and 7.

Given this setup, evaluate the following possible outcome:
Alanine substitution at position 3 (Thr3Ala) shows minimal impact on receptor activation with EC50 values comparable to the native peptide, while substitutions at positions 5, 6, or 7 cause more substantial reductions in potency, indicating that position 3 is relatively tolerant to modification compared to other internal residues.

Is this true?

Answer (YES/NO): NO